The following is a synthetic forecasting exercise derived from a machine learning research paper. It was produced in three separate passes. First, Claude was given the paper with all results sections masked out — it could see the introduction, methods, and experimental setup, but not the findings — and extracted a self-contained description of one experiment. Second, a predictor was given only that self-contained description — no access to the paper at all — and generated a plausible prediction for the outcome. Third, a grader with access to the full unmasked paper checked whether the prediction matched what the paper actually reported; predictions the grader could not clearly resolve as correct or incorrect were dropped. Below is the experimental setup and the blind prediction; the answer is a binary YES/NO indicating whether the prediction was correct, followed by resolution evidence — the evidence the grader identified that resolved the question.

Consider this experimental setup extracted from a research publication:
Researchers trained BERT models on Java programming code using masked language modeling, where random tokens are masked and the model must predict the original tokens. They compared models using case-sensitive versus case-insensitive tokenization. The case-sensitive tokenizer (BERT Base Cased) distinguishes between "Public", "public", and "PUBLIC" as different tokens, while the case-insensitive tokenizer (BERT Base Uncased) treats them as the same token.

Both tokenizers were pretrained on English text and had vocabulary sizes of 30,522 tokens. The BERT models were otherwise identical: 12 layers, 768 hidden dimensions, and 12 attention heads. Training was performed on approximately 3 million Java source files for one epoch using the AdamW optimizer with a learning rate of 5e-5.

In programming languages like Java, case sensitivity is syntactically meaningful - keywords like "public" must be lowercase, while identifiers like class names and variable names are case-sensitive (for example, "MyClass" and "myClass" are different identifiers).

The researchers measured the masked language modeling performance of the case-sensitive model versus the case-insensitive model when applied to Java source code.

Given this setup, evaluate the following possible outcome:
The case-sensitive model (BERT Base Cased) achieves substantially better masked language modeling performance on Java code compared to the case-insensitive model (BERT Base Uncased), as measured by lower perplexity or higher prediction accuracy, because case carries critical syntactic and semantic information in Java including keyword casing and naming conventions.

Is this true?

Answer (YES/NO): NO